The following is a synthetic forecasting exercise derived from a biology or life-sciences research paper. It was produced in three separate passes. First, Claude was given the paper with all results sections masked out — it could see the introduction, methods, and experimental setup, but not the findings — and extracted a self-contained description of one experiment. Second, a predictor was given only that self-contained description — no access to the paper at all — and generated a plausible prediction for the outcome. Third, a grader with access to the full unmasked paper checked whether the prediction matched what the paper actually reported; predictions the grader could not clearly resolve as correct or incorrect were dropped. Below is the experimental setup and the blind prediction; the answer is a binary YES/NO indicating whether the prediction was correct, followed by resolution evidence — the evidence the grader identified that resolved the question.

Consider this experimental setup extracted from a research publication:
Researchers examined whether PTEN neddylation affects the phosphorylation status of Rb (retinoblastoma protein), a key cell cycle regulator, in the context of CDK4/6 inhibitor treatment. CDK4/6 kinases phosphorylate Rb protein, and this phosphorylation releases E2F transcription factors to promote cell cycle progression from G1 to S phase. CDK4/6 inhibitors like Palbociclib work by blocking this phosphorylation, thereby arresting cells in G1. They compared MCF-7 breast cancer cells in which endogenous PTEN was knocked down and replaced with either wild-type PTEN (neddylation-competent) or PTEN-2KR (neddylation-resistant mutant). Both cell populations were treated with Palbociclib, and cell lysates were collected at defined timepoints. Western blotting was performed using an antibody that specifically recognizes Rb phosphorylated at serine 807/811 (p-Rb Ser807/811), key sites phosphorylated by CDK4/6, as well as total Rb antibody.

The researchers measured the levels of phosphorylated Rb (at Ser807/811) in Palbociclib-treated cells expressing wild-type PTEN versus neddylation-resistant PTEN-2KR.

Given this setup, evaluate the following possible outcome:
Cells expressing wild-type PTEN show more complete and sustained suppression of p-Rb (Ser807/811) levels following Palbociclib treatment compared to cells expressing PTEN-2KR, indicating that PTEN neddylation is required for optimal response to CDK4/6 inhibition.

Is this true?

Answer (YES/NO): NO